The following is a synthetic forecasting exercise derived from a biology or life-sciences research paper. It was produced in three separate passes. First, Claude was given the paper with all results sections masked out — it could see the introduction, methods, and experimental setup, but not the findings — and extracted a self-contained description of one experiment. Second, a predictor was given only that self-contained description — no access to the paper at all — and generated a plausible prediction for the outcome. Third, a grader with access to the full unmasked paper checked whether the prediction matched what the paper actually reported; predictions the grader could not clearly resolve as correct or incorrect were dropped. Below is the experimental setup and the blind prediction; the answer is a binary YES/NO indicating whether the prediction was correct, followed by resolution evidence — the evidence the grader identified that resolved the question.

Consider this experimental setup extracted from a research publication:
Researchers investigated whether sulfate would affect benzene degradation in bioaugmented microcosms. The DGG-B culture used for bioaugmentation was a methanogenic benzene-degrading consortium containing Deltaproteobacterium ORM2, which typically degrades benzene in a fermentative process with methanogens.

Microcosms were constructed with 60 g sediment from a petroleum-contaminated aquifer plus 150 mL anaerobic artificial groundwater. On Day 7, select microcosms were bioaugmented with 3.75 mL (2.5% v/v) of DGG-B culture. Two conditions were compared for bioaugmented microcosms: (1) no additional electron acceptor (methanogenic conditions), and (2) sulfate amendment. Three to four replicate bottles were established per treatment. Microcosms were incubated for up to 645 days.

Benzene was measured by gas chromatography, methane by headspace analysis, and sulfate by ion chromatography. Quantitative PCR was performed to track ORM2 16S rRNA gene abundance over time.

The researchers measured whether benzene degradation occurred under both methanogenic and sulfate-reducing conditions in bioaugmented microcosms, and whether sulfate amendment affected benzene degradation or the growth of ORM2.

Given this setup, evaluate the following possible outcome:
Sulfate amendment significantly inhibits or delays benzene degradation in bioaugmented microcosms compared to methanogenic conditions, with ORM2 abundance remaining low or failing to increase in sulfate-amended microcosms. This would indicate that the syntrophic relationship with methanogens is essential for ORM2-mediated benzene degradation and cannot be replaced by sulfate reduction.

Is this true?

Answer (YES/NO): NO